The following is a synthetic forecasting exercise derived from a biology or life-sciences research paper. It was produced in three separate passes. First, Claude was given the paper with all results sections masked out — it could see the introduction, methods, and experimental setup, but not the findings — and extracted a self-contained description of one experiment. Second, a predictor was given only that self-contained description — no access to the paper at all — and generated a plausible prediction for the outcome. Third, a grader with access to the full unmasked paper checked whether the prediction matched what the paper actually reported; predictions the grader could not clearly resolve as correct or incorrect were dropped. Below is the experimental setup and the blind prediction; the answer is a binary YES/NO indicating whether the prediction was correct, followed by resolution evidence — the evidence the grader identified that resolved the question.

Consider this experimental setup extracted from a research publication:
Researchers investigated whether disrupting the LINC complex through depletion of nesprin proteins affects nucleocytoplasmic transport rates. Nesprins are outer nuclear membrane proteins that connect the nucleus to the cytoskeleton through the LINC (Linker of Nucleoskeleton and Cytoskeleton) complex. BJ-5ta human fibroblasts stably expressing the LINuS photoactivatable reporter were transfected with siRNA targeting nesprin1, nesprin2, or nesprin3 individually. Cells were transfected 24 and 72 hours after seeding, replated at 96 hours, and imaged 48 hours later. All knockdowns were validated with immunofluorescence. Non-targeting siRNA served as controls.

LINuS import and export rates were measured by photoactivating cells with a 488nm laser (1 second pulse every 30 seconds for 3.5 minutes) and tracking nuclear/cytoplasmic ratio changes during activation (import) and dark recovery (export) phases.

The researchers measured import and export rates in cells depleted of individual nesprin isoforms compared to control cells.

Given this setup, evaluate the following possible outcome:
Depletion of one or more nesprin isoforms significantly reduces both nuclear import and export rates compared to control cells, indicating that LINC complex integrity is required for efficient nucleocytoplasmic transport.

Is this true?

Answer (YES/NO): NO